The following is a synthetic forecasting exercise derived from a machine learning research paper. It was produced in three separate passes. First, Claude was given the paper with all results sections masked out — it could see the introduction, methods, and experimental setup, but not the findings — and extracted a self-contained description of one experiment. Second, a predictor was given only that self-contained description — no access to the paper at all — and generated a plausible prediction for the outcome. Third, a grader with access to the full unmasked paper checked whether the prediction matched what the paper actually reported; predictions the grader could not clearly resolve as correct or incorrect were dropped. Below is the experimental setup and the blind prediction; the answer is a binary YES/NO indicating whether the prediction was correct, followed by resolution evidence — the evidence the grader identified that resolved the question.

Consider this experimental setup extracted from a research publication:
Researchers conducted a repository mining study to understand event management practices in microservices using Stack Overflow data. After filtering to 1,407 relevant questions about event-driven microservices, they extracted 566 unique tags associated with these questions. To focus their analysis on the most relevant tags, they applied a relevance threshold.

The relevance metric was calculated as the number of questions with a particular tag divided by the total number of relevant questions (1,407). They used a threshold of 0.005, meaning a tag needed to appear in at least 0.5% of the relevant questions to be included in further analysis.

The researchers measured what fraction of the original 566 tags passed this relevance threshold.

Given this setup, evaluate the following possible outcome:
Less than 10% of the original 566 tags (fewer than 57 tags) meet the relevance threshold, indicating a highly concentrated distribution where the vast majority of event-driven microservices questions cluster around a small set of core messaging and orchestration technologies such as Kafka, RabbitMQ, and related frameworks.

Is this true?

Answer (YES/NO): NO